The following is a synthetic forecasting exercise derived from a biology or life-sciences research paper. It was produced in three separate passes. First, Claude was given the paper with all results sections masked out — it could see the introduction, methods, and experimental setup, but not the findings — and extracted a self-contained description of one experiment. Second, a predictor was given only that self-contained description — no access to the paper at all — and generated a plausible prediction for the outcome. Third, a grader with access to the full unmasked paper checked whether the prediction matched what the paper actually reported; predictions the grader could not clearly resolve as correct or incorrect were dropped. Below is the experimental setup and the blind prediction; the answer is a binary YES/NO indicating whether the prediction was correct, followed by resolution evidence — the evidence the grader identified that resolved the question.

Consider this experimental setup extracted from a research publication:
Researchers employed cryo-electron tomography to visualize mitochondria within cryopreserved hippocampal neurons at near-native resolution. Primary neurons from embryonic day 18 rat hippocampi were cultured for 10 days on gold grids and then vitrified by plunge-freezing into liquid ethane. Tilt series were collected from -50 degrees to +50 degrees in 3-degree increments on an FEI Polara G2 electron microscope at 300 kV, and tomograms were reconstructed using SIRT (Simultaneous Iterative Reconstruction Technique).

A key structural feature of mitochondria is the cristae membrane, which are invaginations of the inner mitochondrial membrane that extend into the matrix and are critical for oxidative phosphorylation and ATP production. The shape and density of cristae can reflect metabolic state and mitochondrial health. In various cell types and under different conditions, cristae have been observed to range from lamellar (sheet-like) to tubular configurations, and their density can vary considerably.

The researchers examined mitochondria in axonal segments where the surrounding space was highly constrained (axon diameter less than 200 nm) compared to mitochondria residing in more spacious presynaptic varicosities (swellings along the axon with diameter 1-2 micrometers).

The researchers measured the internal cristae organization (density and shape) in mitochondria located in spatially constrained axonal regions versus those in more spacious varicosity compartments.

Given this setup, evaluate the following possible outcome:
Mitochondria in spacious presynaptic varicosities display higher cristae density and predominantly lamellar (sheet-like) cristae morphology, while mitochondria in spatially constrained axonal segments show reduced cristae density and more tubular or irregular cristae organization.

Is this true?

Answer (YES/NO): NO